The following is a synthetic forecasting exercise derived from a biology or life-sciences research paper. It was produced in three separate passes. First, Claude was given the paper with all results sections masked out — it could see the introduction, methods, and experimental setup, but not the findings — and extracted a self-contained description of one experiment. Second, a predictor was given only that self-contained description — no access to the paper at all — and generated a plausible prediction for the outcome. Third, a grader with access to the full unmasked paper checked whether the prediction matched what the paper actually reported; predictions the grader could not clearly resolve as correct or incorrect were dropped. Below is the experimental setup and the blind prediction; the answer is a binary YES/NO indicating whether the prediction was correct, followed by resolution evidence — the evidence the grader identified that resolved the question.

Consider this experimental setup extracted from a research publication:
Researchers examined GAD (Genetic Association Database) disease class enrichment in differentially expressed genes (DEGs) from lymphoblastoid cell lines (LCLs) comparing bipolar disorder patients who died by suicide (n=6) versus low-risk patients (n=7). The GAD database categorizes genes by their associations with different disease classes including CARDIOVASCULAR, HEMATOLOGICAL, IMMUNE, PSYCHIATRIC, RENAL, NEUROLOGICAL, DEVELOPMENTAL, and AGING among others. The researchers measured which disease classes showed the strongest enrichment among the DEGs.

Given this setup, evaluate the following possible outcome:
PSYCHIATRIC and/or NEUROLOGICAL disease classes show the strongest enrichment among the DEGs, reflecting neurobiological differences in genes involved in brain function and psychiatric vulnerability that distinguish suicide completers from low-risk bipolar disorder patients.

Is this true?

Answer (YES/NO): NO